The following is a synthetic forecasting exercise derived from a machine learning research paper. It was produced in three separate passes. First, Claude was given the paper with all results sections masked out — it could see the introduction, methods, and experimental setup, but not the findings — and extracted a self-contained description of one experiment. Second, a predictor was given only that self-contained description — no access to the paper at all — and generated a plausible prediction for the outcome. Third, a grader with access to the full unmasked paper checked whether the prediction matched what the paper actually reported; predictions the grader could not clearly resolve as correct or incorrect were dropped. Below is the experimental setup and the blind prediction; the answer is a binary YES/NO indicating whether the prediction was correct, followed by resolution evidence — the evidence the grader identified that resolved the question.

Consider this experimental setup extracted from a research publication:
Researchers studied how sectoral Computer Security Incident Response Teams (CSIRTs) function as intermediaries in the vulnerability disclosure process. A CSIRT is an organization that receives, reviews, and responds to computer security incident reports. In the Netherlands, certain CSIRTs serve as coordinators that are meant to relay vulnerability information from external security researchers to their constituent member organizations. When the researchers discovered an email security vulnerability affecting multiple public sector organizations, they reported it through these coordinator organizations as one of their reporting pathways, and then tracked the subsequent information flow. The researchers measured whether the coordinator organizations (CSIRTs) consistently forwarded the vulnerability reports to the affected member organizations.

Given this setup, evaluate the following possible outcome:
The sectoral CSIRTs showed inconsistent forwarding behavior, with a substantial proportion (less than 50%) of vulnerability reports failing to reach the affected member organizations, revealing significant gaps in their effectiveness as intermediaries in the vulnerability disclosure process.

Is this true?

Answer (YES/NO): NO